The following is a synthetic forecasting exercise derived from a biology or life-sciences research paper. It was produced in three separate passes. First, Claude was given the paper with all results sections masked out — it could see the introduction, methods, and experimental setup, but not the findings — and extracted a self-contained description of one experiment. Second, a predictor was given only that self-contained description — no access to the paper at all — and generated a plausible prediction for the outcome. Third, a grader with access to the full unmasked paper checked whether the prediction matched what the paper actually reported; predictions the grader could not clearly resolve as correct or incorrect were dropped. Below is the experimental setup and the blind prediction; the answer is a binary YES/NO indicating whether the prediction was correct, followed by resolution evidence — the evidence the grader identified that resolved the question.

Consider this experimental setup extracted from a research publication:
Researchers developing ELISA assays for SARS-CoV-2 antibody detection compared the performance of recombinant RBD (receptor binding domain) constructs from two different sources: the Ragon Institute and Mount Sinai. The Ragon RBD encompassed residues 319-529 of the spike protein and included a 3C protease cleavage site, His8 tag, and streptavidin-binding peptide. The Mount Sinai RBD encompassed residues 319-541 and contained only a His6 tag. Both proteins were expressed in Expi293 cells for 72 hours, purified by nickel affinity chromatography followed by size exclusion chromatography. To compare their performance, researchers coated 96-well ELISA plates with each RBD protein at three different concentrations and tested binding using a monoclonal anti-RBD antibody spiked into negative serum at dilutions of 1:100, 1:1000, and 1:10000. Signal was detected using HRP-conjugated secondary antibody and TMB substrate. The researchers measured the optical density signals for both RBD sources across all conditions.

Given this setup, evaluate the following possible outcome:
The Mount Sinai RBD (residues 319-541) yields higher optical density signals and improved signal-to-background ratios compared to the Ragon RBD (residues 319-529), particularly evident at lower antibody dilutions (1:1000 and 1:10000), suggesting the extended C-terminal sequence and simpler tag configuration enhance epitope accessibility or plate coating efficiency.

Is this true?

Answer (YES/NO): NO